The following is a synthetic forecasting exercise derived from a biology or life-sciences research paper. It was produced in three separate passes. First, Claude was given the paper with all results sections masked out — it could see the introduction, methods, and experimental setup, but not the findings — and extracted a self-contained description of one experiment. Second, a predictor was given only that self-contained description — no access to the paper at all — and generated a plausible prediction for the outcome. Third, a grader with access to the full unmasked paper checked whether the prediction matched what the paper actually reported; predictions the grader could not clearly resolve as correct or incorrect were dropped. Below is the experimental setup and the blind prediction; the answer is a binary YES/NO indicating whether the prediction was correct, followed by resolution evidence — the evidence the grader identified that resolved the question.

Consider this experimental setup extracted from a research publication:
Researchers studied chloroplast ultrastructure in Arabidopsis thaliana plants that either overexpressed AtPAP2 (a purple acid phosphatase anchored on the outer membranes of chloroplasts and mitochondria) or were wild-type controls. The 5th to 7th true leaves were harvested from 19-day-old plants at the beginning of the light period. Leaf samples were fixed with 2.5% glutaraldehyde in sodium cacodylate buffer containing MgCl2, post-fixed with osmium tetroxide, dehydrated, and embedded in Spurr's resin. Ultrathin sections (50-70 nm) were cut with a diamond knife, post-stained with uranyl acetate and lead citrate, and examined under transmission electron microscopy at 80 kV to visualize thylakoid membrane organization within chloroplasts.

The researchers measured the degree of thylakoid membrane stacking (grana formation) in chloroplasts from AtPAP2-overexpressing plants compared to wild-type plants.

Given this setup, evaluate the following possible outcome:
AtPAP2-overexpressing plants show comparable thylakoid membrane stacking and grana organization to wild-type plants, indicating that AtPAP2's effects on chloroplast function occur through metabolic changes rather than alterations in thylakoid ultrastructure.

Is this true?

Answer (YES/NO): NO